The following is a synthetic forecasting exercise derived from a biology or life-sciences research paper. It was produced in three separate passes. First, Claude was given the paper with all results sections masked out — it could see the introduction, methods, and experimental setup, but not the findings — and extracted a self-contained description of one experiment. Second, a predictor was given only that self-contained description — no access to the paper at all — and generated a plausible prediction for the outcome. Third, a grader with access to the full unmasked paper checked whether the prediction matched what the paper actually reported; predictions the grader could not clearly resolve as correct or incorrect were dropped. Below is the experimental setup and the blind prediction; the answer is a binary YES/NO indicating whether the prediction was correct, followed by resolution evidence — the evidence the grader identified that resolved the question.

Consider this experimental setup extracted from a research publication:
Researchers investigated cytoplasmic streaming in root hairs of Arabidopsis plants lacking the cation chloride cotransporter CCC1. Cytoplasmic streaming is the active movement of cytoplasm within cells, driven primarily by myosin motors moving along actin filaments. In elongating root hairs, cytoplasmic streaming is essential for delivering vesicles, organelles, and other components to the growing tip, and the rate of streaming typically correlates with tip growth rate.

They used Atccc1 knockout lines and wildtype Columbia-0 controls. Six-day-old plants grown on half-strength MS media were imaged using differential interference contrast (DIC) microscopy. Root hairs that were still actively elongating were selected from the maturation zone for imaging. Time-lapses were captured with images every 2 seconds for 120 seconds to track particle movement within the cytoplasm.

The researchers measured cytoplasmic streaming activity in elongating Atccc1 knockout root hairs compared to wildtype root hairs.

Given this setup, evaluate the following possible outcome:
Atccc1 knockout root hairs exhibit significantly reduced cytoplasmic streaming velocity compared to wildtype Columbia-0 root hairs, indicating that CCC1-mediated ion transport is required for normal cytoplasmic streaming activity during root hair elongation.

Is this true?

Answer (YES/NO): NO